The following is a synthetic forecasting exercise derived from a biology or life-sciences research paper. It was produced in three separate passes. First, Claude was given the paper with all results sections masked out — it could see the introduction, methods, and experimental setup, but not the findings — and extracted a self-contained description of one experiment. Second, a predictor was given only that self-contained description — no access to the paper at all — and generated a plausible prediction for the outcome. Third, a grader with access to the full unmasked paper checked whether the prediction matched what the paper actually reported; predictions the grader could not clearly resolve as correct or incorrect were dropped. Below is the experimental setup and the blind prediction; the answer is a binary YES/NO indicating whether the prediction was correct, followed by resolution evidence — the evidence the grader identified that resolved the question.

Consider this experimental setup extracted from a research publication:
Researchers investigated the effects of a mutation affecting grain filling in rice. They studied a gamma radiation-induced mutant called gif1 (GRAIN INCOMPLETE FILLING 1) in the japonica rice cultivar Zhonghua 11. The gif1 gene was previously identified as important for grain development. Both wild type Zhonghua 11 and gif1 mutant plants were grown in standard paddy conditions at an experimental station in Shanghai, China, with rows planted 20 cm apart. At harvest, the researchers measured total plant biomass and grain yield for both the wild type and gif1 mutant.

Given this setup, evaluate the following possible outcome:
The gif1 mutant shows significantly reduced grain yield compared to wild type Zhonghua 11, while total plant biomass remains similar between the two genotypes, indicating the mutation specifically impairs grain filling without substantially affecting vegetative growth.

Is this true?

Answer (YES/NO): NO